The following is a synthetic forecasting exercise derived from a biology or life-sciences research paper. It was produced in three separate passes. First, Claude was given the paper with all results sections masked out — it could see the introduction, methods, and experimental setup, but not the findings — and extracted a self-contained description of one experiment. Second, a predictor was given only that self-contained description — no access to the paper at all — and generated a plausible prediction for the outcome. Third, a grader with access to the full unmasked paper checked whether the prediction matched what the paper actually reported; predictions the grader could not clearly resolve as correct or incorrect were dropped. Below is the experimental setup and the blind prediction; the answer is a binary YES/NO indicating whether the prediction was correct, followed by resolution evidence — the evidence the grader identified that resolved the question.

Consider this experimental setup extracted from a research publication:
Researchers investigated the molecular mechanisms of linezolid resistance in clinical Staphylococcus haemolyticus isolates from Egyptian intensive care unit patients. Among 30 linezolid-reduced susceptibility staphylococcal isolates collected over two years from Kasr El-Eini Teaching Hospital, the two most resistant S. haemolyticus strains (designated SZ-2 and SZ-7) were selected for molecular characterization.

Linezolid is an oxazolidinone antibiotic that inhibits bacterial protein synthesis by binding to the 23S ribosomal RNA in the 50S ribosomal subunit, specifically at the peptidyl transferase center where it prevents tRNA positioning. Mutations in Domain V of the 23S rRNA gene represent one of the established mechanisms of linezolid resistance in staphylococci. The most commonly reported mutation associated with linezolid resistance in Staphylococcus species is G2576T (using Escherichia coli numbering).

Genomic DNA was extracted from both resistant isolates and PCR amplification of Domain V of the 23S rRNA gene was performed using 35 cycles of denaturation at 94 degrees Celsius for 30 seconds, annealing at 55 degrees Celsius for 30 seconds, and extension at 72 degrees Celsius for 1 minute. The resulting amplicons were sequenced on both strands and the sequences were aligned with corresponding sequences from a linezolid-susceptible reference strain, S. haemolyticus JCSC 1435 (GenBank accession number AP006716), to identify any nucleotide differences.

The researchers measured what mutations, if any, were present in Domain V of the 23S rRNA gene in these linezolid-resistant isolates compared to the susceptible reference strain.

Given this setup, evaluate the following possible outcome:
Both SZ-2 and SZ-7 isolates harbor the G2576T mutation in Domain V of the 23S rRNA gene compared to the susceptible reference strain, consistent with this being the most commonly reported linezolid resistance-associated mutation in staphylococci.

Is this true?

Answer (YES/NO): YES